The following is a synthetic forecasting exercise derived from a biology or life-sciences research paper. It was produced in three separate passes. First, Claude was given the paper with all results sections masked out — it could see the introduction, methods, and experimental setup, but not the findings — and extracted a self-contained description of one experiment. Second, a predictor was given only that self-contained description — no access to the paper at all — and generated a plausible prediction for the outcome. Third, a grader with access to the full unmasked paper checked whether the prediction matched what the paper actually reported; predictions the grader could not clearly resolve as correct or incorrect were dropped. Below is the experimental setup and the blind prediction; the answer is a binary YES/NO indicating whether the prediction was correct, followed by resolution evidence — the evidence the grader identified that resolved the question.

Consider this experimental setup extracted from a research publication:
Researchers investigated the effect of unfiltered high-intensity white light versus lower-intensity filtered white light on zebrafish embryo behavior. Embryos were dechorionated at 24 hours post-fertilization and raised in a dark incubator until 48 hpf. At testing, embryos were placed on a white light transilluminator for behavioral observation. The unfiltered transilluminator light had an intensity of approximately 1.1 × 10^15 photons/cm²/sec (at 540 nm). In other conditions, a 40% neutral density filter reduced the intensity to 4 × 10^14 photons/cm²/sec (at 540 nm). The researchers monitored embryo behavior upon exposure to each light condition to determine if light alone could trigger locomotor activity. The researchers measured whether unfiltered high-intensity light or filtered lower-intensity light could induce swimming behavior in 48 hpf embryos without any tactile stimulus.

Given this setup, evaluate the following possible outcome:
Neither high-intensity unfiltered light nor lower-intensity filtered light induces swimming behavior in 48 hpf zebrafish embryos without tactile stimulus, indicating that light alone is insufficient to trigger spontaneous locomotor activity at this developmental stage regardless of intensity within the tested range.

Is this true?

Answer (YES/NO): NO